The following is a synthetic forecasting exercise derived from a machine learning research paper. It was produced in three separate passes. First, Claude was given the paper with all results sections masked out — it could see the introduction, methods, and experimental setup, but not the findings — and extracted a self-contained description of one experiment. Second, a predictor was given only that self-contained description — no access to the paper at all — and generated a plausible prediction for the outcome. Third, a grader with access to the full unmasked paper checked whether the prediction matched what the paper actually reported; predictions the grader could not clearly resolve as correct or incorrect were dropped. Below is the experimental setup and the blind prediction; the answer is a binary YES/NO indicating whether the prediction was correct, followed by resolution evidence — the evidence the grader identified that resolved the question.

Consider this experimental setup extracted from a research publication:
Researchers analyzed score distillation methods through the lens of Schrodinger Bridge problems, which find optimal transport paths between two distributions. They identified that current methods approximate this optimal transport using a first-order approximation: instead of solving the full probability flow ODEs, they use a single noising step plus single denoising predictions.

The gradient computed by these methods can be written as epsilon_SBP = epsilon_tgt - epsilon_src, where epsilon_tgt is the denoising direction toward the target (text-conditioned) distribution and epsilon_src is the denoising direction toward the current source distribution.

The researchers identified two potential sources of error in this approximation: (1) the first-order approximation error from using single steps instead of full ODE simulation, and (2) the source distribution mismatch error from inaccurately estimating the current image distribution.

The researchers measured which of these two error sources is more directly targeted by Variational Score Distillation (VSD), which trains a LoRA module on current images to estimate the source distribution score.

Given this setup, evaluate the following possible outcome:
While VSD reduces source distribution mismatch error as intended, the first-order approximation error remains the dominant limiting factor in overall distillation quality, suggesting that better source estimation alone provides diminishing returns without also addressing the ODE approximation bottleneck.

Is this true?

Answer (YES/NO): NO